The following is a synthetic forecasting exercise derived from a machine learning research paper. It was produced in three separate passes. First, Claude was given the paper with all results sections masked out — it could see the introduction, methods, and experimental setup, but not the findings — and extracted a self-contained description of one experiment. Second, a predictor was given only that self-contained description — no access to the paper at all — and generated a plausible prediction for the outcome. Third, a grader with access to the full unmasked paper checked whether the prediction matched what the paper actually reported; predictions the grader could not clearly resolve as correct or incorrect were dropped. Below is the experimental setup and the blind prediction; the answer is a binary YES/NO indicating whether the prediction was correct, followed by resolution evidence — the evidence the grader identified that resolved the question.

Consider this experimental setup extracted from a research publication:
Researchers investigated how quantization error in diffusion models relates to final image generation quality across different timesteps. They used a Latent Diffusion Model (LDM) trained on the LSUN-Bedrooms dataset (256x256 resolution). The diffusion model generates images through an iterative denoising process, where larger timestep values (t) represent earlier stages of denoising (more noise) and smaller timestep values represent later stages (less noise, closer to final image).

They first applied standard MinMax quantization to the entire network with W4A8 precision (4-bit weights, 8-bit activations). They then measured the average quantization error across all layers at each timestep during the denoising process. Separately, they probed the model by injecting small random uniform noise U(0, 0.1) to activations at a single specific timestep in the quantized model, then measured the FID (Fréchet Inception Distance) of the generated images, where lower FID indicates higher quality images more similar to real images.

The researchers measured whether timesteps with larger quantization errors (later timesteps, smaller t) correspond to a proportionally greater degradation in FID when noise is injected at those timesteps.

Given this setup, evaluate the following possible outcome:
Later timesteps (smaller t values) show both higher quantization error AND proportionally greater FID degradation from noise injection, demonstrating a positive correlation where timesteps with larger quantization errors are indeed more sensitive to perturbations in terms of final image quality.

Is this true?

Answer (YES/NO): NO